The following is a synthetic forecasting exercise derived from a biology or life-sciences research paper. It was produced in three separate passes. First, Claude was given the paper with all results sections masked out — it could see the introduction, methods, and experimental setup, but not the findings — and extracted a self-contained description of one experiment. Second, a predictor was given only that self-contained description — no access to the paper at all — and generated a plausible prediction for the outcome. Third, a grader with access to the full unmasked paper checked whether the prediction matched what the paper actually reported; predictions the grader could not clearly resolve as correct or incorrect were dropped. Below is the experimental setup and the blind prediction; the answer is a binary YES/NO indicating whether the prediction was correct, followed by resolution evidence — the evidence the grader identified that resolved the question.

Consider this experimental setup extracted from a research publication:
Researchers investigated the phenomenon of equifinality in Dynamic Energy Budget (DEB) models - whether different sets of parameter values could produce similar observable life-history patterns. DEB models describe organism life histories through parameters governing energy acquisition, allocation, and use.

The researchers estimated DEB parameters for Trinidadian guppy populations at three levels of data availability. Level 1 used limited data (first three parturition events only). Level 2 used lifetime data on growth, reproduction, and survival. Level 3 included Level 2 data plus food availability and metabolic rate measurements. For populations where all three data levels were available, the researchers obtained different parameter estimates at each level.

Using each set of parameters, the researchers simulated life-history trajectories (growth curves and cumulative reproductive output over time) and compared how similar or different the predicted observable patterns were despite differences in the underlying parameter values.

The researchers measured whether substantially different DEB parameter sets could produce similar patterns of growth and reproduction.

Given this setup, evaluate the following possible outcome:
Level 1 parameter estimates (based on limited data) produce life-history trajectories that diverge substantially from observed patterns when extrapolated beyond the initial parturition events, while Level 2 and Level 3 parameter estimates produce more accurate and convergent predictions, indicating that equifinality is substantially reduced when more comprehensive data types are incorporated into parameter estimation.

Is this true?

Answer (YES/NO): NO